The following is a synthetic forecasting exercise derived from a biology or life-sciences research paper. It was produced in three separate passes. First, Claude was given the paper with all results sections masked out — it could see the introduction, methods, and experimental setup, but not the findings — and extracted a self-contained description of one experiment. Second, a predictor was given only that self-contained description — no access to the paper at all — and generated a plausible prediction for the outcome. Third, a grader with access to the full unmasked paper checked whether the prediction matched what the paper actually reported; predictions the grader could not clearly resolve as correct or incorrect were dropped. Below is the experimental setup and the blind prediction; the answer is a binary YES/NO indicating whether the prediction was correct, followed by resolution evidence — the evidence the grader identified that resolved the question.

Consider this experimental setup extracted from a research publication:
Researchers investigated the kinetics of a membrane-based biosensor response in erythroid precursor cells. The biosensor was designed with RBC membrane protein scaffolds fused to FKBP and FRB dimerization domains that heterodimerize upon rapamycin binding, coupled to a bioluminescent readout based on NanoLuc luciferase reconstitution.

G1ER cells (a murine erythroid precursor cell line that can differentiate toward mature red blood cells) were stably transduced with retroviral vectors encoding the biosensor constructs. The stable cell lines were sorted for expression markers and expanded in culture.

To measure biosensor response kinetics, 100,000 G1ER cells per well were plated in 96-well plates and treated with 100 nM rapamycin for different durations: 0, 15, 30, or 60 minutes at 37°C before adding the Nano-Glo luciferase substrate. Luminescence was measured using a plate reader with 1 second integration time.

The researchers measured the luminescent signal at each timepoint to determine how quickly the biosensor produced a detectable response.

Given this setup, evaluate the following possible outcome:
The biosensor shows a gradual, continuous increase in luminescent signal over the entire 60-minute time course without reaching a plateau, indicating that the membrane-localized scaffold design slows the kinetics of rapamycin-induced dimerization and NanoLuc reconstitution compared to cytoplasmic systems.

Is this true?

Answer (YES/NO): NO